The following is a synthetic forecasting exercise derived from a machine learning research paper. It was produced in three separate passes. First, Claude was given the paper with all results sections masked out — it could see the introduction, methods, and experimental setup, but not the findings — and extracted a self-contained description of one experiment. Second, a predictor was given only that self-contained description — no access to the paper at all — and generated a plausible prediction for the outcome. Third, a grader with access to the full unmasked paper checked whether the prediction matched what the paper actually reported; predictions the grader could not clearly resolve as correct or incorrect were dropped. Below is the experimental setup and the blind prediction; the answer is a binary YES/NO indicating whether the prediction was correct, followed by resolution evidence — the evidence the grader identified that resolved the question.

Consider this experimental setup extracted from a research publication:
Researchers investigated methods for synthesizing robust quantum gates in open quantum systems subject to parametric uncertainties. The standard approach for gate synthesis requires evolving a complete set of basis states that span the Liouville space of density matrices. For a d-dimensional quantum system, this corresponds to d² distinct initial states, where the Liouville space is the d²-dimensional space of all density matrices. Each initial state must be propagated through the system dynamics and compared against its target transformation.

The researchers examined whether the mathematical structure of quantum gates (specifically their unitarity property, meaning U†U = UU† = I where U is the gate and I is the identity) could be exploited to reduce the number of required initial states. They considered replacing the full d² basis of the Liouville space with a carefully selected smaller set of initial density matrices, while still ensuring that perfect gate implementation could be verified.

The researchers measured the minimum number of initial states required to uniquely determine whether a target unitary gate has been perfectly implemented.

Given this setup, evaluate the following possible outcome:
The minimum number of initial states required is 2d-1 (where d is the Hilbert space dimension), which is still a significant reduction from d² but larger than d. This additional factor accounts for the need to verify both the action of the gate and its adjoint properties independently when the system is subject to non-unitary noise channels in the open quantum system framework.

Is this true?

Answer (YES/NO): NO